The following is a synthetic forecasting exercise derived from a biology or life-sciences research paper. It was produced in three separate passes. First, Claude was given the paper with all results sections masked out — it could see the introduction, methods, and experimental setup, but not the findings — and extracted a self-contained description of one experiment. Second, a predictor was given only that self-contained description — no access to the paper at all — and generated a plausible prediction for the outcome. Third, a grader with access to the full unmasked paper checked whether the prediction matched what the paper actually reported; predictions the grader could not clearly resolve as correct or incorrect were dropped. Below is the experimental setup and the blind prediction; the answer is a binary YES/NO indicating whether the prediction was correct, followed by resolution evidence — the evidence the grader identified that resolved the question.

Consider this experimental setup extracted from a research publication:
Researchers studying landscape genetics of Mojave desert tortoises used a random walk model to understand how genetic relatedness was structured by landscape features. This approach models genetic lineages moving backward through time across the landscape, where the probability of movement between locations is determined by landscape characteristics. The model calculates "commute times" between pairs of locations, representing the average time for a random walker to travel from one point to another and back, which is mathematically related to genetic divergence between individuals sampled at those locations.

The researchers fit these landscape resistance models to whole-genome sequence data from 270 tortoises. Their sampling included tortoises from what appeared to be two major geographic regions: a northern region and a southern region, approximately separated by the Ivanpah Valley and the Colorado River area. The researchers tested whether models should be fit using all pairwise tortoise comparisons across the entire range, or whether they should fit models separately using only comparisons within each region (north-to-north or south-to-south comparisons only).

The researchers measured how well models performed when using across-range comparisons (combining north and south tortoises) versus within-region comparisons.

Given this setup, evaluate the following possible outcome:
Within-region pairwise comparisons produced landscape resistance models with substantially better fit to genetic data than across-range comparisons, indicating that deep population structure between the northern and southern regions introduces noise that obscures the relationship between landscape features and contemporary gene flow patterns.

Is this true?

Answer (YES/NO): YES